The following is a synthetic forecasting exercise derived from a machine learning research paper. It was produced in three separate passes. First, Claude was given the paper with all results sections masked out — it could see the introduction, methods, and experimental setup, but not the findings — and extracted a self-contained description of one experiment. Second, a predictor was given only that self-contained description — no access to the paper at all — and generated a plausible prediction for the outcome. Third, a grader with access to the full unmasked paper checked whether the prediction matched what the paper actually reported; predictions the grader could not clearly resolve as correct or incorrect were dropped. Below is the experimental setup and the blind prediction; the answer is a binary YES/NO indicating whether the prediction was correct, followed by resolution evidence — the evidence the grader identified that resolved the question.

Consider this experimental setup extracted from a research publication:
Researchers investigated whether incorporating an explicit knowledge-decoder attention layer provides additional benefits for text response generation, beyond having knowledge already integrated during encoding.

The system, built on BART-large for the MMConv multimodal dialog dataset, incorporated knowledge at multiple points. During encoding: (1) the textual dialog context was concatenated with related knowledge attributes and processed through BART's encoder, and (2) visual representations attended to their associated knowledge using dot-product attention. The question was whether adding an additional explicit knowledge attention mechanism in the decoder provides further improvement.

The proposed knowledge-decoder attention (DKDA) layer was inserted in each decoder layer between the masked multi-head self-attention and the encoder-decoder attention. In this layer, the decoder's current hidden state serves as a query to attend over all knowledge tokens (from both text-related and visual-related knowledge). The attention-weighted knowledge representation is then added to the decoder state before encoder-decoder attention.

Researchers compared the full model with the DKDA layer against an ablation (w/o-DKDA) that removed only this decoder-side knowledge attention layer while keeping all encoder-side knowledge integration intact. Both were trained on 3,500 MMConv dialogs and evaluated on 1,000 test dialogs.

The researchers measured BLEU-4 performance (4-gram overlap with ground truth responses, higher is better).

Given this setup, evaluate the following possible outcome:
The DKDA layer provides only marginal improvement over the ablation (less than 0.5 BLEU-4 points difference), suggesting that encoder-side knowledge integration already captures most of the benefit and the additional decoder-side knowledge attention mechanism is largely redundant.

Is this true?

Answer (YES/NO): NO